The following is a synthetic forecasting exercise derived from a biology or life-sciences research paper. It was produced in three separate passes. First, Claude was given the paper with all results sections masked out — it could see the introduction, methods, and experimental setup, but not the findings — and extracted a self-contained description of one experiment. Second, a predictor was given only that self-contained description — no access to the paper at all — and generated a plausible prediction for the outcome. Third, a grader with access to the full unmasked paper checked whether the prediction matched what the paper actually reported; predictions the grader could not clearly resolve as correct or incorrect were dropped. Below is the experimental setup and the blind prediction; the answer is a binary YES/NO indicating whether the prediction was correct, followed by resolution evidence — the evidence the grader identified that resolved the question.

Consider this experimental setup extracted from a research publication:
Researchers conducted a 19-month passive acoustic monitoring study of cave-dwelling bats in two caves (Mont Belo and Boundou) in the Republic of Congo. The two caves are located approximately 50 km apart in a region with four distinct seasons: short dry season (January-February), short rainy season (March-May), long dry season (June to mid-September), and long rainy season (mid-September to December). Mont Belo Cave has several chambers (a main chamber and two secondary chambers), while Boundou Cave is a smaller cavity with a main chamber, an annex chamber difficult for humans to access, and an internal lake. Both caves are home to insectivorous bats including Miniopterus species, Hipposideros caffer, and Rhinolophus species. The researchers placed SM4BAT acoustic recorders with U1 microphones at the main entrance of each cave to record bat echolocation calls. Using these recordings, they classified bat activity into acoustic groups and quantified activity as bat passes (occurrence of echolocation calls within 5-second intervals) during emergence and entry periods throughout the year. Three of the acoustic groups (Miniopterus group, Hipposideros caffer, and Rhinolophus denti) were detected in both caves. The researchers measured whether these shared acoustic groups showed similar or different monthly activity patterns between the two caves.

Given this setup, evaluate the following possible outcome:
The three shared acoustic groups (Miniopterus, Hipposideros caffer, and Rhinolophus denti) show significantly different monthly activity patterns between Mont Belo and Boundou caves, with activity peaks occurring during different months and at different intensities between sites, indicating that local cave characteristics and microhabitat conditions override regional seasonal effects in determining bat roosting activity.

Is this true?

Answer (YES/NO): NO